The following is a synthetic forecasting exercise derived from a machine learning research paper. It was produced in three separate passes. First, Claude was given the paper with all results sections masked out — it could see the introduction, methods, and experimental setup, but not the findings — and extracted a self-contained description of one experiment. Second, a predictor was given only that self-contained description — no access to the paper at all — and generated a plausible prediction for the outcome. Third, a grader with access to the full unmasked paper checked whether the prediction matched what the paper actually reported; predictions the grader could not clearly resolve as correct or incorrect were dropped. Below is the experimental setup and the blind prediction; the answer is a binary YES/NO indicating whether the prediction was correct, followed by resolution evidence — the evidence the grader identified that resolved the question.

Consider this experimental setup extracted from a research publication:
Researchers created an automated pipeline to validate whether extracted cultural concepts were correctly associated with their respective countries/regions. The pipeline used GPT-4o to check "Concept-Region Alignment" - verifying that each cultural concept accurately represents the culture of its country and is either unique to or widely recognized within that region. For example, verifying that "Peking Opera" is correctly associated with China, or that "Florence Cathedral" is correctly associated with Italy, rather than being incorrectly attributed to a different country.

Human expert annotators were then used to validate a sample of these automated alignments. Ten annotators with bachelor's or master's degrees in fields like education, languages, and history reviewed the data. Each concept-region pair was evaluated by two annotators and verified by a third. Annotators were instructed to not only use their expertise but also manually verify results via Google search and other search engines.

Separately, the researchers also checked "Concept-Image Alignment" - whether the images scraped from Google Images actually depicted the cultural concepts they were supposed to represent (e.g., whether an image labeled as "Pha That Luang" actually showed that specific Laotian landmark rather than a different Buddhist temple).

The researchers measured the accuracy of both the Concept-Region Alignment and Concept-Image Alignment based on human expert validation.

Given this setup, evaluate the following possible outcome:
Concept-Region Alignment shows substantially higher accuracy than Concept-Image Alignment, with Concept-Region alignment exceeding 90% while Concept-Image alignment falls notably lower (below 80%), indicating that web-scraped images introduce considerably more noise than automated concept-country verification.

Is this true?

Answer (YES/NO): NO